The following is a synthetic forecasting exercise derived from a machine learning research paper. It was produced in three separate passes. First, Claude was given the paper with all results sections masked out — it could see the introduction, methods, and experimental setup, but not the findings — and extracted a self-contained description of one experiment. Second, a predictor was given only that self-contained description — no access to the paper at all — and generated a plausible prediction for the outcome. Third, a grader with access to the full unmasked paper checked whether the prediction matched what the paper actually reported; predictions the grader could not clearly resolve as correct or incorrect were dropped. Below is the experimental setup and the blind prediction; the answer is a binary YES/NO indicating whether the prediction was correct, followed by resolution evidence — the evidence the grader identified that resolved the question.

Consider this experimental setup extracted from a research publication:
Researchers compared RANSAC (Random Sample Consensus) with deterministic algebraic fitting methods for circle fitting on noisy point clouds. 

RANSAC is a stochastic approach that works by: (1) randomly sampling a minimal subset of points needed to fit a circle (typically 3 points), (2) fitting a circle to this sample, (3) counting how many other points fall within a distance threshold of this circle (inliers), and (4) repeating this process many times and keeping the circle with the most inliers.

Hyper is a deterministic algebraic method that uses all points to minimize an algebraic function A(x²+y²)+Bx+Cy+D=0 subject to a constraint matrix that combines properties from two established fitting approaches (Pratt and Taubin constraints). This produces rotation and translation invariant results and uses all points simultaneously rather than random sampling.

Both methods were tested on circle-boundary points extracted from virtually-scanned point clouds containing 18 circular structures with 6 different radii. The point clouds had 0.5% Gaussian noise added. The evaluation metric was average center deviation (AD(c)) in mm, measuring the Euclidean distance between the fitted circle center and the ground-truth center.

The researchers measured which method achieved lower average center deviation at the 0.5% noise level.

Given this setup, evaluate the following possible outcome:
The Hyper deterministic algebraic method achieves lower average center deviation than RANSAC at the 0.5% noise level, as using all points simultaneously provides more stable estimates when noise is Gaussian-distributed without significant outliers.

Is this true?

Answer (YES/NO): YES